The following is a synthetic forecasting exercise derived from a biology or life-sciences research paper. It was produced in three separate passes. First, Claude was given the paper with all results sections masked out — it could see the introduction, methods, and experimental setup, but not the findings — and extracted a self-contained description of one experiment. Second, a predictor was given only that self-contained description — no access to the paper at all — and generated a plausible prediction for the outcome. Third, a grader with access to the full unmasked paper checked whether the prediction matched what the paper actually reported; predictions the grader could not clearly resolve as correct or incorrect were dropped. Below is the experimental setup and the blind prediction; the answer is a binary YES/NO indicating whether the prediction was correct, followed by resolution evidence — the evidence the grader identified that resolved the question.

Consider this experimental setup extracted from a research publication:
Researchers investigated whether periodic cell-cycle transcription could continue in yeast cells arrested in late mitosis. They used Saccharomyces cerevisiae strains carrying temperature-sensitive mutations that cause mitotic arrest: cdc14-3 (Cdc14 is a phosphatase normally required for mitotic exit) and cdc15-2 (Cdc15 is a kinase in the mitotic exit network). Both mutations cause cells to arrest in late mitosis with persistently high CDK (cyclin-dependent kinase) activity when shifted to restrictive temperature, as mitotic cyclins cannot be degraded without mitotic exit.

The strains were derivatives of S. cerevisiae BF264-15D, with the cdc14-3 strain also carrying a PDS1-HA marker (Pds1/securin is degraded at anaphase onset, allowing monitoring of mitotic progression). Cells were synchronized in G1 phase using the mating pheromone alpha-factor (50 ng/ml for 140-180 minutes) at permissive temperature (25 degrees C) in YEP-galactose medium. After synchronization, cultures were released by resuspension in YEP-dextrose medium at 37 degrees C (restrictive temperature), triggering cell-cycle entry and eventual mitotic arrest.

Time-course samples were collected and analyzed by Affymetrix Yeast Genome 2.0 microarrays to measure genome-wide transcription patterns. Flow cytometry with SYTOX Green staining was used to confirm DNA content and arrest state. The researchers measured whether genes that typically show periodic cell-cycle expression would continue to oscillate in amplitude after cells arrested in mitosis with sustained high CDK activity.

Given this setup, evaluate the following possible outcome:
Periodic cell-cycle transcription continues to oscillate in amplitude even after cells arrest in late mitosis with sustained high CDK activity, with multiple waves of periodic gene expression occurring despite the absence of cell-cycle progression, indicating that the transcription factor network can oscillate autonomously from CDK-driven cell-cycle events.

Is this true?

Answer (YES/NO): YES